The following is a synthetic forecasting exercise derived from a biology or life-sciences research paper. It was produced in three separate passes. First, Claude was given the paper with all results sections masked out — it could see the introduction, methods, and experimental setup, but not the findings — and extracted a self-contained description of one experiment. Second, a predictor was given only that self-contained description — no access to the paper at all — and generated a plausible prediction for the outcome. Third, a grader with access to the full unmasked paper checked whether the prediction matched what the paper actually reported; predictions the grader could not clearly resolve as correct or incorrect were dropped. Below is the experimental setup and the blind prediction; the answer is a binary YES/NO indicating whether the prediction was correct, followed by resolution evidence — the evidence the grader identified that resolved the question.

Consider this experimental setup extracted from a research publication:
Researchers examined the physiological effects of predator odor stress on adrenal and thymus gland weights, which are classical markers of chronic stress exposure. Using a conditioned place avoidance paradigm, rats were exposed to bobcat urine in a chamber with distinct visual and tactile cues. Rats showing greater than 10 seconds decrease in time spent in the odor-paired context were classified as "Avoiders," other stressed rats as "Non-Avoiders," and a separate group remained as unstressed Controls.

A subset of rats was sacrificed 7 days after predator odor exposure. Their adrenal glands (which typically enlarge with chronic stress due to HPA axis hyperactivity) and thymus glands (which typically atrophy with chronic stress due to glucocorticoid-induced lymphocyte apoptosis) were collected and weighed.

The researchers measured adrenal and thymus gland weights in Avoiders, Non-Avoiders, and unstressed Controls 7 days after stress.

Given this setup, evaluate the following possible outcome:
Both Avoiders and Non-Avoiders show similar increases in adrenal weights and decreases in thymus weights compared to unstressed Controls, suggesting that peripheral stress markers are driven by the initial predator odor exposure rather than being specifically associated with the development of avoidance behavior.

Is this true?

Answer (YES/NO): NO